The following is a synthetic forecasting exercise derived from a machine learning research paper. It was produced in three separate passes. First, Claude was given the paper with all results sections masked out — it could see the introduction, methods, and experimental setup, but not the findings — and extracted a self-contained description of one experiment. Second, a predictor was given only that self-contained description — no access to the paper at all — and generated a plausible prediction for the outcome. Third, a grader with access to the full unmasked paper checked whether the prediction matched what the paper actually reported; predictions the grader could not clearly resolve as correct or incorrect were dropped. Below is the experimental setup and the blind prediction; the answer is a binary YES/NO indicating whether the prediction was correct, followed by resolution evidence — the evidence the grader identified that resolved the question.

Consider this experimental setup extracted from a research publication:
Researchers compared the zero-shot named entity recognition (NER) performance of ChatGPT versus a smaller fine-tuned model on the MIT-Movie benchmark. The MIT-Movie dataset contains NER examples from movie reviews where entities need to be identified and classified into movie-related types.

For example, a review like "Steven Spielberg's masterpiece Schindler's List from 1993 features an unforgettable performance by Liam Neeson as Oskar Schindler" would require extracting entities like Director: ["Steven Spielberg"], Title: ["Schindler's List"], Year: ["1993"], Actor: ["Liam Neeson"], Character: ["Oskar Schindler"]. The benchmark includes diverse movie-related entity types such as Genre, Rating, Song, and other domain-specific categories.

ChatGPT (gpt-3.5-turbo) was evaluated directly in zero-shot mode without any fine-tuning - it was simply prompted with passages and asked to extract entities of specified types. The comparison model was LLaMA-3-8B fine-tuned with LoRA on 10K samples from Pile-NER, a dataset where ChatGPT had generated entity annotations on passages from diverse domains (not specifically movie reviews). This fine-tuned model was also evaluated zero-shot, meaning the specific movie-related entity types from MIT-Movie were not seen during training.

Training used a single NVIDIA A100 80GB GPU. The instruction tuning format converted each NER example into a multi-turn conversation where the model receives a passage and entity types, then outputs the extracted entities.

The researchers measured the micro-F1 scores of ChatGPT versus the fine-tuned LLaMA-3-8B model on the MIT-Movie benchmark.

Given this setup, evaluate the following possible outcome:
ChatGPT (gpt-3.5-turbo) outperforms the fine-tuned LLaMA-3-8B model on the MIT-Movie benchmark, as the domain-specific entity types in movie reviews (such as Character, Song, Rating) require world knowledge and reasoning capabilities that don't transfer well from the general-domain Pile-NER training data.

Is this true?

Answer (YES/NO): NO